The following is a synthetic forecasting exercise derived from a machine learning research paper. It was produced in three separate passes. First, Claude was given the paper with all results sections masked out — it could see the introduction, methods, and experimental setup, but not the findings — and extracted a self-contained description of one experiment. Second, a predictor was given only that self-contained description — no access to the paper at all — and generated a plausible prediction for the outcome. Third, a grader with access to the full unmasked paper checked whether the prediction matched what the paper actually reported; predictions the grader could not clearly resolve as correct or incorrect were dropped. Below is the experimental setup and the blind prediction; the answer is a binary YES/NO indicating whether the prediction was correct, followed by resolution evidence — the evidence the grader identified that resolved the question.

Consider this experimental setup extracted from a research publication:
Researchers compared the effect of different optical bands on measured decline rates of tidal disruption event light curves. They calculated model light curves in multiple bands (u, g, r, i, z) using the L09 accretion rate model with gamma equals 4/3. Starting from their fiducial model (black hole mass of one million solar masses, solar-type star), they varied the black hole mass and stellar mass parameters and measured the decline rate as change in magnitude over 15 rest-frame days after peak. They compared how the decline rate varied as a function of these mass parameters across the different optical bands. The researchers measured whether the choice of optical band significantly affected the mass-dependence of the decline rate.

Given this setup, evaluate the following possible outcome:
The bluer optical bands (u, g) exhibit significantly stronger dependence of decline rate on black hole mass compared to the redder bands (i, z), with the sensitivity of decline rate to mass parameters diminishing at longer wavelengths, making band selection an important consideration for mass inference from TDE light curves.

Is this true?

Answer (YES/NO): NO